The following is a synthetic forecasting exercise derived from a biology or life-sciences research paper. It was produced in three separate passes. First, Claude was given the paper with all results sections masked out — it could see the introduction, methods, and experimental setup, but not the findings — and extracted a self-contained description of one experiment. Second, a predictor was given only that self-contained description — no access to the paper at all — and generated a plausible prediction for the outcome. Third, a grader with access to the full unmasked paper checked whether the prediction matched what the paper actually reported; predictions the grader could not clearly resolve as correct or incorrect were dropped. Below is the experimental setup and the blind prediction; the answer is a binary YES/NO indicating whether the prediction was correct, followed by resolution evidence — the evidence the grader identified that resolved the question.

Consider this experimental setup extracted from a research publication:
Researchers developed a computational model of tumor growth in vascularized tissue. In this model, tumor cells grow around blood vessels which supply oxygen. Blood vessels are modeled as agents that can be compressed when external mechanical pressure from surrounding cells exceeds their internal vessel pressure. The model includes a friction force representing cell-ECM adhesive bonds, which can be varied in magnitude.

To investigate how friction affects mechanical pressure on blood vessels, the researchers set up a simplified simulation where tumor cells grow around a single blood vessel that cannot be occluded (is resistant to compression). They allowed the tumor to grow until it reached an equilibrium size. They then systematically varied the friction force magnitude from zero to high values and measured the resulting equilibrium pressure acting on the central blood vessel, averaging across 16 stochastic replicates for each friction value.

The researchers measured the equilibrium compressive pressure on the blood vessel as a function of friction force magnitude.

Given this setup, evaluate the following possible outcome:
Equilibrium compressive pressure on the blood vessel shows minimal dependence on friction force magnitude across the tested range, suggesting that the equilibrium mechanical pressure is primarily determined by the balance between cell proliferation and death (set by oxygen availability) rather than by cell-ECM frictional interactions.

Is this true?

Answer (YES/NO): NO